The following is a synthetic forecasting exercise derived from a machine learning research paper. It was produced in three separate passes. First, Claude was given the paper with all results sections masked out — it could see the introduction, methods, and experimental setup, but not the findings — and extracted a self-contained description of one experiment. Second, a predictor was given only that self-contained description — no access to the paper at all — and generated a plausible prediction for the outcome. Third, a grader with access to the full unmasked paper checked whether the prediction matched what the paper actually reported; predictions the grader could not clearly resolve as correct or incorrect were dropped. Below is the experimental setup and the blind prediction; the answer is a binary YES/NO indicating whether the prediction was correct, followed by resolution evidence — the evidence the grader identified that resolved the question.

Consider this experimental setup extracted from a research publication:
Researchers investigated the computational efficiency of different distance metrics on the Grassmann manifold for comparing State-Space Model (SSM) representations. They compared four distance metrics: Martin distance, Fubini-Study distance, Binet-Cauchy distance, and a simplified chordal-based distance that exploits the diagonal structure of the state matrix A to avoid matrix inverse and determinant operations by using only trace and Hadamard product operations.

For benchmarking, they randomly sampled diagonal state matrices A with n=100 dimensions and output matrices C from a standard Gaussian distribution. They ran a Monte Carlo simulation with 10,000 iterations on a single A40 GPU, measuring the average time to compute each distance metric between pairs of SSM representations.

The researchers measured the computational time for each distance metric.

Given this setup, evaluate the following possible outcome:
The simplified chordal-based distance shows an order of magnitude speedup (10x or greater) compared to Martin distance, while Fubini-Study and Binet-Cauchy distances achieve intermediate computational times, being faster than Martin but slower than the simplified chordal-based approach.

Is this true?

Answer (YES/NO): NO